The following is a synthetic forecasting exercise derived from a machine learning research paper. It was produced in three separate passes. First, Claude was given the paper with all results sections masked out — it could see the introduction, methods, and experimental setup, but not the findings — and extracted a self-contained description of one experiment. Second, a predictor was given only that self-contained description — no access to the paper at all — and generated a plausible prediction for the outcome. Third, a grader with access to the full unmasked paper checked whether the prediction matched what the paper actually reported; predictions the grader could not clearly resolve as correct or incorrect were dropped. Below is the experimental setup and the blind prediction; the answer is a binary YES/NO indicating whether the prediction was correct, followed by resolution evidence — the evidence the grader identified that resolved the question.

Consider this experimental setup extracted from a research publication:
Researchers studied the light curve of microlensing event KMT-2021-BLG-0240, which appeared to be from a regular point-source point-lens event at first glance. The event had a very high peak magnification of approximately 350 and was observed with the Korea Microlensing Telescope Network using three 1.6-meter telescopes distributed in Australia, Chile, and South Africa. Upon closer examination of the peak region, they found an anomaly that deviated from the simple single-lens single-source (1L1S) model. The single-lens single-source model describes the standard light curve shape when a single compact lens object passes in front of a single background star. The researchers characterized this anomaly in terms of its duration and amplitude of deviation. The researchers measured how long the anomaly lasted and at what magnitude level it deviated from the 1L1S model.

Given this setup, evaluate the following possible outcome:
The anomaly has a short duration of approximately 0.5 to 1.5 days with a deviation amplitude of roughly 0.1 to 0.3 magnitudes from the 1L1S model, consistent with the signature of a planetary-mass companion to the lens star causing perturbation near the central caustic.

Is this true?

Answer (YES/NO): NO